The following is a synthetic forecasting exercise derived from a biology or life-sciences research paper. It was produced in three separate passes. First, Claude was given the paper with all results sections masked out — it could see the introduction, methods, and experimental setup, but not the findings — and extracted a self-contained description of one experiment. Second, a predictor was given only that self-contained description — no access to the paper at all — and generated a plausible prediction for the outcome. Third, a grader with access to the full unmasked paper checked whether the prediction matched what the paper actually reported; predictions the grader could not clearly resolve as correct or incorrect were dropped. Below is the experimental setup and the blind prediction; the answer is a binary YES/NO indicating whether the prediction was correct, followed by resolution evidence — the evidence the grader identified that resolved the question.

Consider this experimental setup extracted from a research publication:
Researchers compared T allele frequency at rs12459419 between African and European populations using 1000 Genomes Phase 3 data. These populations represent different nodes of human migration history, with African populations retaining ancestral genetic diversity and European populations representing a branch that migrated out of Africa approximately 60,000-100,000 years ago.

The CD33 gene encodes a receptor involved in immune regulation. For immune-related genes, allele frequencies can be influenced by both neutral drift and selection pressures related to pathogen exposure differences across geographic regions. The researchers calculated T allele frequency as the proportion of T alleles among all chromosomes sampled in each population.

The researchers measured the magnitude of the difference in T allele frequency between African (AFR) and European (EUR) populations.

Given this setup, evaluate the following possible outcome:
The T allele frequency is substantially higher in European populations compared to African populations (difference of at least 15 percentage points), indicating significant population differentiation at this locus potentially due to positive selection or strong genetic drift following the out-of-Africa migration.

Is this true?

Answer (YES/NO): YES